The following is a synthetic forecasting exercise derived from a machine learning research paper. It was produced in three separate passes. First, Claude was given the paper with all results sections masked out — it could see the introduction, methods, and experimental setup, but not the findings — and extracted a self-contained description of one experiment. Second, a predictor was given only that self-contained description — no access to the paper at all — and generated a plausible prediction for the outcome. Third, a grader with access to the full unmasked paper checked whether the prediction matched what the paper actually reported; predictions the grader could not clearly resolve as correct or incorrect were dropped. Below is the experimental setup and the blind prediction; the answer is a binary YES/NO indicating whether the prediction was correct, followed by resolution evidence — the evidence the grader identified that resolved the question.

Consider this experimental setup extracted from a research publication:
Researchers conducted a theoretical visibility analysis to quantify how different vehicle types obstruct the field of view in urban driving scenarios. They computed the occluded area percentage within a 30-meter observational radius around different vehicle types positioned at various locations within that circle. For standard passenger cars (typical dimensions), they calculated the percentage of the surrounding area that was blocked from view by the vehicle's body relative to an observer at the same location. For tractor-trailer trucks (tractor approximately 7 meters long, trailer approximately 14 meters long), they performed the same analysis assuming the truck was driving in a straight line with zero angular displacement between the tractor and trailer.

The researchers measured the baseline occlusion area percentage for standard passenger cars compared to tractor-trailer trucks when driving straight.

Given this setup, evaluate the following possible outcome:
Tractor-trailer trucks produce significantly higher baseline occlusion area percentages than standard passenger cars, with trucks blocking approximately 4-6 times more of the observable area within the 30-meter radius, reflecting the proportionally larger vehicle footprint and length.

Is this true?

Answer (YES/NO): NO